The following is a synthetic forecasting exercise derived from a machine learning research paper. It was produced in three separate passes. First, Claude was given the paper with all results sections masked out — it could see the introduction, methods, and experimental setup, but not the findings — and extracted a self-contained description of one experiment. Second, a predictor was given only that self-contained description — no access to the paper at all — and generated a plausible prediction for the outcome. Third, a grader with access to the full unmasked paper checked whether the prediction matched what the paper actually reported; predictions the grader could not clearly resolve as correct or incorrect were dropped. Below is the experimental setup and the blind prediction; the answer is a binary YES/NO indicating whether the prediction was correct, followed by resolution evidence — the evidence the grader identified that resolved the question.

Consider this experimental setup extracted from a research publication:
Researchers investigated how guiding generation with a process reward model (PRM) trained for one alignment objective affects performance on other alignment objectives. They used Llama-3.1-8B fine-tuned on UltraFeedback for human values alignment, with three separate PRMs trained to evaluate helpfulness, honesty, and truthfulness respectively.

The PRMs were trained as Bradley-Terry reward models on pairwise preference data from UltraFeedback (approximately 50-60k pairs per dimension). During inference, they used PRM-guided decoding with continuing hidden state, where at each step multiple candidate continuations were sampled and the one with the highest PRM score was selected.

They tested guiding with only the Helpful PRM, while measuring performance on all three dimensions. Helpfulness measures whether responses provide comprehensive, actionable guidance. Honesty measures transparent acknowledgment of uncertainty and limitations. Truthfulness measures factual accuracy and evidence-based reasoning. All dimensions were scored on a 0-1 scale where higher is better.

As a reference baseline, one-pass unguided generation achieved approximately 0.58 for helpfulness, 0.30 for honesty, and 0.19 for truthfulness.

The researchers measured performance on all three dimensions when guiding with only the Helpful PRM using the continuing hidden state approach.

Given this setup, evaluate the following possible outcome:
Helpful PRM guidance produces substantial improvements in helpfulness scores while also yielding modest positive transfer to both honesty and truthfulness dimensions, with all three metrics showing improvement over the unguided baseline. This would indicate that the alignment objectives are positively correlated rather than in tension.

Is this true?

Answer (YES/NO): YES